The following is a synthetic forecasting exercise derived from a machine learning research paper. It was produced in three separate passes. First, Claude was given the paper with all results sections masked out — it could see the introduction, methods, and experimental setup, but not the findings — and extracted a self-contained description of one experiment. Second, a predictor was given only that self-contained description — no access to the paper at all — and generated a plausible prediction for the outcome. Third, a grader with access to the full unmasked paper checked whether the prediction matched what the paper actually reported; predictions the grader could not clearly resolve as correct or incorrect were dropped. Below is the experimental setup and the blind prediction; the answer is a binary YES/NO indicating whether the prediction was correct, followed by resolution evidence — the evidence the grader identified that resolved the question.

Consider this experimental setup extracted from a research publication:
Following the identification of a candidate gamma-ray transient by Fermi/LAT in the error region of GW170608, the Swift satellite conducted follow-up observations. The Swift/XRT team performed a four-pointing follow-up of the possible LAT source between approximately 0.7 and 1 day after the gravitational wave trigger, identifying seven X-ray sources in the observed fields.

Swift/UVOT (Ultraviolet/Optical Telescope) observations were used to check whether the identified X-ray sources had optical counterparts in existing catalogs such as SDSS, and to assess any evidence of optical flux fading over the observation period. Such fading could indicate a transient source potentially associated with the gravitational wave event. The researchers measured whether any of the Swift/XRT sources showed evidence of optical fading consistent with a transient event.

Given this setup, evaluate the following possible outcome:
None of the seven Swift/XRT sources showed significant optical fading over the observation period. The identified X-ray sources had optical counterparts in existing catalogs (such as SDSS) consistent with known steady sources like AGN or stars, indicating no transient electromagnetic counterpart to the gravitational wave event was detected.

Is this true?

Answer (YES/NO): NO